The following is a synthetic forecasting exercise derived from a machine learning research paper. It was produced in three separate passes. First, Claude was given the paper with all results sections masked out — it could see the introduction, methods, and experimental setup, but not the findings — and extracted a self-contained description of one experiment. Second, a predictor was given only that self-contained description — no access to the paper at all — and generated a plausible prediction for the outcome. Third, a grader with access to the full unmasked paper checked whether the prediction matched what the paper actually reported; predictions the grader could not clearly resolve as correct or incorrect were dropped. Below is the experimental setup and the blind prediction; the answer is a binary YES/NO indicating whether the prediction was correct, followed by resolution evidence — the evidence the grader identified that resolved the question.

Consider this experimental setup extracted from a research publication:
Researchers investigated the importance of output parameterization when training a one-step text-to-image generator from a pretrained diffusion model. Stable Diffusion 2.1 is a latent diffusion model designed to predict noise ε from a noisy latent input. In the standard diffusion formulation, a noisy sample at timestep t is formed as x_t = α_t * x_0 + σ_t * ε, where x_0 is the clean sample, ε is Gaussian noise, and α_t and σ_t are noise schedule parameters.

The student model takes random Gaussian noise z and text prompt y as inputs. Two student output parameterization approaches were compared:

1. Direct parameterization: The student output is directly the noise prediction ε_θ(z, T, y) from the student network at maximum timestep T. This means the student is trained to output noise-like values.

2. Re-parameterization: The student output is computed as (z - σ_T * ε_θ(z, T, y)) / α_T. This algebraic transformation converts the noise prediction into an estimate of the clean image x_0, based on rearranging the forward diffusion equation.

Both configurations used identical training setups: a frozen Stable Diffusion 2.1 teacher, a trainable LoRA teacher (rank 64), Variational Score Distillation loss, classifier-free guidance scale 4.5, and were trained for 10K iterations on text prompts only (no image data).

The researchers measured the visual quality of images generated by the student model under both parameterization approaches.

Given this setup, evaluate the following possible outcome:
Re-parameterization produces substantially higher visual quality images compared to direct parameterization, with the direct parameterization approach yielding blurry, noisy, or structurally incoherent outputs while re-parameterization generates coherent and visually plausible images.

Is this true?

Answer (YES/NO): YES